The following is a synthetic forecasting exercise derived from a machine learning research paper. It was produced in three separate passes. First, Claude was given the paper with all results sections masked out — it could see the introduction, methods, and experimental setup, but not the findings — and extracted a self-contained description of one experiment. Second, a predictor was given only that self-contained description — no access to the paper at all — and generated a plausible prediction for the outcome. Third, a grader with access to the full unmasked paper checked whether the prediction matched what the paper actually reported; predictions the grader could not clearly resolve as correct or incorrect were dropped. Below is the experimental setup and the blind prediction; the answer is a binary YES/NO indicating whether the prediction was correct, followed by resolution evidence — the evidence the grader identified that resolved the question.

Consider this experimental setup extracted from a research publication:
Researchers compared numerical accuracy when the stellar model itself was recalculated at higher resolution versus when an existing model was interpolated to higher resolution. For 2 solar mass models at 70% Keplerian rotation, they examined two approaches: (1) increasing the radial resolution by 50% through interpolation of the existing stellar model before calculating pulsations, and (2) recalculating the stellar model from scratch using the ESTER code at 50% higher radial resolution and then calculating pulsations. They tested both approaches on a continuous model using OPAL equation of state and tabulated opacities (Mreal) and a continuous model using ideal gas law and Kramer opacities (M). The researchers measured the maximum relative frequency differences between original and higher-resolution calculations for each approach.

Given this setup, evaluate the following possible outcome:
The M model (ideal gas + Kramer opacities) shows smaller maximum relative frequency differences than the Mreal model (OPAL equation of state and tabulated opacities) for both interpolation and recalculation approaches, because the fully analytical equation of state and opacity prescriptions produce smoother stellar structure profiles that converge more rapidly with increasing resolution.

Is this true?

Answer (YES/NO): YES